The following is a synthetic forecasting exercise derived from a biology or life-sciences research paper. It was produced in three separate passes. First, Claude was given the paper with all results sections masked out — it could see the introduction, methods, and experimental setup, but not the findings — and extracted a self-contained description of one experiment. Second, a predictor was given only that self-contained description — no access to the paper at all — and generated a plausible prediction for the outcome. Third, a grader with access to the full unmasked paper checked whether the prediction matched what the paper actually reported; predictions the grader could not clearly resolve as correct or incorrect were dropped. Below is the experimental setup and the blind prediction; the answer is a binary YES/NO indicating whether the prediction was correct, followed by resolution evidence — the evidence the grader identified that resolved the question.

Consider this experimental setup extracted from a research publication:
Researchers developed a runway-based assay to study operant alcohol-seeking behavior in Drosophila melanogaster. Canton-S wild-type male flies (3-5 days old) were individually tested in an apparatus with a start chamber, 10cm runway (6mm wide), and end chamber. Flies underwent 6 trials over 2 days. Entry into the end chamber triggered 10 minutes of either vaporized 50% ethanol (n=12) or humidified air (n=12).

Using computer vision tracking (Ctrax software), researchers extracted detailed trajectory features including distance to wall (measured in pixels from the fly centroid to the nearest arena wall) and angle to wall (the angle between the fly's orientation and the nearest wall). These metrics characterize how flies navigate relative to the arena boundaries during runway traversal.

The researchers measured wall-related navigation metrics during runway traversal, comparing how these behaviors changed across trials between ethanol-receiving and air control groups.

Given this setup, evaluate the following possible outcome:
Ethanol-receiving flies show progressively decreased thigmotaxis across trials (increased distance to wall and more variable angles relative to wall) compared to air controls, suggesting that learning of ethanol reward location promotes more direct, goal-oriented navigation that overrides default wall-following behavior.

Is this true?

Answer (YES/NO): NO